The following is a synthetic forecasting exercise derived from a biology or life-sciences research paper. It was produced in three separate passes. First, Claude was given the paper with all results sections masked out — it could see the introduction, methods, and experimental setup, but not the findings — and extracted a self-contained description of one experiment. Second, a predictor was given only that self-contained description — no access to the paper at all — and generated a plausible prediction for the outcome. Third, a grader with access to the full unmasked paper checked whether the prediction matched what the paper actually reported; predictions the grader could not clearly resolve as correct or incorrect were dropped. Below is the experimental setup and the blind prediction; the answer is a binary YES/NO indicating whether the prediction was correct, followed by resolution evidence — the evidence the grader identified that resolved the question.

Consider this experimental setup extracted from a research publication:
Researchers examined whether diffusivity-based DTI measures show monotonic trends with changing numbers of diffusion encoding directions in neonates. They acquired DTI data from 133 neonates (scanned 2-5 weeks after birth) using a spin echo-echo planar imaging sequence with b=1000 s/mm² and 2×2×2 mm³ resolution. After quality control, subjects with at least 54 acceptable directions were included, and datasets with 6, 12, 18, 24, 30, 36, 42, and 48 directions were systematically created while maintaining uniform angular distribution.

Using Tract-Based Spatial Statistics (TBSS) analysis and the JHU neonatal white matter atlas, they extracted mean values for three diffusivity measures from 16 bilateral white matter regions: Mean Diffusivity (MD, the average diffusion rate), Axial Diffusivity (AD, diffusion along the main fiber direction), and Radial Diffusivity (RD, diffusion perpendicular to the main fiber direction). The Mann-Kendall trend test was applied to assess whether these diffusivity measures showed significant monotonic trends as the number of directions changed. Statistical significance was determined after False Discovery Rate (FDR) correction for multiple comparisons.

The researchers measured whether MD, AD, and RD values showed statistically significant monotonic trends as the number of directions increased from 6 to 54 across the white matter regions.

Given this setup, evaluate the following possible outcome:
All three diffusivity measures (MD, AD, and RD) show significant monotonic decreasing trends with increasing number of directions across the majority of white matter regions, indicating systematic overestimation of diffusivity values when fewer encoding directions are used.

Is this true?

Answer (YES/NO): NO